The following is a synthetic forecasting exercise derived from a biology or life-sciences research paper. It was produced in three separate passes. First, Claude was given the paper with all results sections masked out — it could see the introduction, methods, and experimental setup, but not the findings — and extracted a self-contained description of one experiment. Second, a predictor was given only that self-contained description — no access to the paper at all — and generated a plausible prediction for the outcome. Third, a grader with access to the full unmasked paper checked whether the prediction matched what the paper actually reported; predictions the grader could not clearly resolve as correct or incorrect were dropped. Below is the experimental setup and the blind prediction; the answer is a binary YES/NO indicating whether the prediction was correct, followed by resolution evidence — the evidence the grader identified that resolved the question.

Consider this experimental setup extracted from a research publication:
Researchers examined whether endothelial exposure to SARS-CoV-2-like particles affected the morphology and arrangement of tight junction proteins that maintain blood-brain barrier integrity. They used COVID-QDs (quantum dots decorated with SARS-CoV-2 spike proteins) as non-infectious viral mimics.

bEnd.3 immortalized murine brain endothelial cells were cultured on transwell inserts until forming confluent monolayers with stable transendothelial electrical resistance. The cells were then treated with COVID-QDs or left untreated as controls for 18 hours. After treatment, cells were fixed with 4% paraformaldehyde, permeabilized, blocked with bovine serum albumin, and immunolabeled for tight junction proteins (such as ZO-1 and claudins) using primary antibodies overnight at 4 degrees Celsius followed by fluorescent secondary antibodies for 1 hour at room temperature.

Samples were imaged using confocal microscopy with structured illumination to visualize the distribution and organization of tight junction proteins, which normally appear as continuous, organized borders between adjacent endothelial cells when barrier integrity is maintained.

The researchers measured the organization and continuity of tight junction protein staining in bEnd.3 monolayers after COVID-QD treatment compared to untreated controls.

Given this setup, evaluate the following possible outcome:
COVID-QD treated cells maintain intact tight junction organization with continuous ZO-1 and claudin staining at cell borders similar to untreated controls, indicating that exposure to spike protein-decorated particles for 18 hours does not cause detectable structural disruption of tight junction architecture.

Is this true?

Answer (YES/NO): NO